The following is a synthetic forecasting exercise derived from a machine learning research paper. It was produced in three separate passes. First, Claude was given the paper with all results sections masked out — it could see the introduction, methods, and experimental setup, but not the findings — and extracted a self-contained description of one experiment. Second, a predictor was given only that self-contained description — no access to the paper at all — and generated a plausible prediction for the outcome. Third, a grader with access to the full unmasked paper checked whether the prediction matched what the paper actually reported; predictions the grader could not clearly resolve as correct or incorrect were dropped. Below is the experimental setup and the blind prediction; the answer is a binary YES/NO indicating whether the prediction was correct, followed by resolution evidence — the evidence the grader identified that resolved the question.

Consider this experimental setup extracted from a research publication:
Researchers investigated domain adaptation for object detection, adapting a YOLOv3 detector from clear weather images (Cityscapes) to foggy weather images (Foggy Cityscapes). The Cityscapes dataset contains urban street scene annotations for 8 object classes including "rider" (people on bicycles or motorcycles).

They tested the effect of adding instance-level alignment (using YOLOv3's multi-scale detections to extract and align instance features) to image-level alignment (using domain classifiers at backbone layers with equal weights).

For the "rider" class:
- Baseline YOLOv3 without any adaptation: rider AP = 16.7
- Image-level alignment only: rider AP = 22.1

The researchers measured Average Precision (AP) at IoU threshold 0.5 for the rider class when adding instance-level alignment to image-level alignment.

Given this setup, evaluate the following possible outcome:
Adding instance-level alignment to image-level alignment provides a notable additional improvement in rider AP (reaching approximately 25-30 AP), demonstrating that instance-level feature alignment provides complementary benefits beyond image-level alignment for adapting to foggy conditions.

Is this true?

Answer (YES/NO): NO